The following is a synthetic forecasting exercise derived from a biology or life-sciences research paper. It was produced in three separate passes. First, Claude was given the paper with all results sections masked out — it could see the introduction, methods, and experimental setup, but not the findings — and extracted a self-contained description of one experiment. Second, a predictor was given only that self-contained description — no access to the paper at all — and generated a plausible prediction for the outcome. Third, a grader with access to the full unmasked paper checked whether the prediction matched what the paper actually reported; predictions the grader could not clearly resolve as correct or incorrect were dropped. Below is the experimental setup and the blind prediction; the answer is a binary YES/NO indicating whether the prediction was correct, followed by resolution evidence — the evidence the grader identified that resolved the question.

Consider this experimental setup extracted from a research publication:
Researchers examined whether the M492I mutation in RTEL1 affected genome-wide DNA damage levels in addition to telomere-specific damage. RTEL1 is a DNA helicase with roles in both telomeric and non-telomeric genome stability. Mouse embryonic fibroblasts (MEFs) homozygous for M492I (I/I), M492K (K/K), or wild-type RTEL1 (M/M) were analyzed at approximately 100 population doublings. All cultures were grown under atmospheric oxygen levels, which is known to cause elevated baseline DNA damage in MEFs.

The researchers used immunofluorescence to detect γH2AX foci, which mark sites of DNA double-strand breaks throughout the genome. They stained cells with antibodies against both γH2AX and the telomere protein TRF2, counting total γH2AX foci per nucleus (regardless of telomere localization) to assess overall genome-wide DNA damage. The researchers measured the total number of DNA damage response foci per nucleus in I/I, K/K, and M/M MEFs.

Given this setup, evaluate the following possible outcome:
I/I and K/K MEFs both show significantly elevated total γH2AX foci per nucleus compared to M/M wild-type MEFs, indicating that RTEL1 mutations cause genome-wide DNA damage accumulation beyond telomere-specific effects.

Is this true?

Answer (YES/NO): NO